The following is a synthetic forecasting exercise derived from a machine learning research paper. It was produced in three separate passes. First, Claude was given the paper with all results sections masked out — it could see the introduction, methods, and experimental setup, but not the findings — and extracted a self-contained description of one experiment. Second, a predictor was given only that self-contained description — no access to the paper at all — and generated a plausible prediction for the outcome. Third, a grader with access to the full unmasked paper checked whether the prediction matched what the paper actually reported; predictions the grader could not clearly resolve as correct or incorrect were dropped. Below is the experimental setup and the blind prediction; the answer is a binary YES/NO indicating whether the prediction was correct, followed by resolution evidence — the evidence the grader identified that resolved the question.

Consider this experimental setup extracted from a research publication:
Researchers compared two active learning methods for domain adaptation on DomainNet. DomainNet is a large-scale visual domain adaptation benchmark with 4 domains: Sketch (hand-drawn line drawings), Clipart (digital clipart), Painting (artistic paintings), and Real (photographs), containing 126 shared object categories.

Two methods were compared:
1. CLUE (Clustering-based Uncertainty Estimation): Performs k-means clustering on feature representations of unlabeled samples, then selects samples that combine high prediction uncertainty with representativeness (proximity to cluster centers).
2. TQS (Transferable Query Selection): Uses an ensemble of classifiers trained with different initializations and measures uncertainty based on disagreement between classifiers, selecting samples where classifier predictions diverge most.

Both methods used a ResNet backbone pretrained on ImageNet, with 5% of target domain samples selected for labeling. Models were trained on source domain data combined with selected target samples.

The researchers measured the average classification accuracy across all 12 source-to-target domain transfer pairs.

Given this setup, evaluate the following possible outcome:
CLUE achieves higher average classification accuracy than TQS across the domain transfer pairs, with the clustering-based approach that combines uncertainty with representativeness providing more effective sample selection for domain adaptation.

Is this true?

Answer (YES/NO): NO